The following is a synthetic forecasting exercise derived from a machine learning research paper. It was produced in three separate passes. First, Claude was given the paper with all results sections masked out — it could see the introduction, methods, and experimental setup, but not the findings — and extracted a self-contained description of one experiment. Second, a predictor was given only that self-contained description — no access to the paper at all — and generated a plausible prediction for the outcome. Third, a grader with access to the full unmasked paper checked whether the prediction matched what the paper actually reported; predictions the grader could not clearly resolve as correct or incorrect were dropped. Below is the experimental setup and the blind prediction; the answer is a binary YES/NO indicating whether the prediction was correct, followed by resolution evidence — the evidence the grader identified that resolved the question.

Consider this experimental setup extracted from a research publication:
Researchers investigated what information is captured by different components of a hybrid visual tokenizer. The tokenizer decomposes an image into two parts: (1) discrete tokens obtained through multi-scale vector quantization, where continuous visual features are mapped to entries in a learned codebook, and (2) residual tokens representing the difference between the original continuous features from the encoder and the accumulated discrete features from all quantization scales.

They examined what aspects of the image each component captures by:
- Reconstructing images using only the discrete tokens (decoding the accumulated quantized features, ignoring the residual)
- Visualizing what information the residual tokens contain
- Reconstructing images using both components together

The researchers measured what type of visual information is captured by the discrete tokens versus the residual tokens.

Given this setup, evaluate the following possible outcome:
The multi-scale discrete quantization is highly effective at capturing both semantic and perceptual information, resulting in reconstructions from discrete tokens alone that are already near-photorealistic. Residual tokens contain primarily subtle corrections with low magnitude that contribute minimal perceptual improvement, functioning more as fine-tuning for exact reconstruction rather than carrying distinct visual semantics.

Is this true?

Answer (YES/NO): NO